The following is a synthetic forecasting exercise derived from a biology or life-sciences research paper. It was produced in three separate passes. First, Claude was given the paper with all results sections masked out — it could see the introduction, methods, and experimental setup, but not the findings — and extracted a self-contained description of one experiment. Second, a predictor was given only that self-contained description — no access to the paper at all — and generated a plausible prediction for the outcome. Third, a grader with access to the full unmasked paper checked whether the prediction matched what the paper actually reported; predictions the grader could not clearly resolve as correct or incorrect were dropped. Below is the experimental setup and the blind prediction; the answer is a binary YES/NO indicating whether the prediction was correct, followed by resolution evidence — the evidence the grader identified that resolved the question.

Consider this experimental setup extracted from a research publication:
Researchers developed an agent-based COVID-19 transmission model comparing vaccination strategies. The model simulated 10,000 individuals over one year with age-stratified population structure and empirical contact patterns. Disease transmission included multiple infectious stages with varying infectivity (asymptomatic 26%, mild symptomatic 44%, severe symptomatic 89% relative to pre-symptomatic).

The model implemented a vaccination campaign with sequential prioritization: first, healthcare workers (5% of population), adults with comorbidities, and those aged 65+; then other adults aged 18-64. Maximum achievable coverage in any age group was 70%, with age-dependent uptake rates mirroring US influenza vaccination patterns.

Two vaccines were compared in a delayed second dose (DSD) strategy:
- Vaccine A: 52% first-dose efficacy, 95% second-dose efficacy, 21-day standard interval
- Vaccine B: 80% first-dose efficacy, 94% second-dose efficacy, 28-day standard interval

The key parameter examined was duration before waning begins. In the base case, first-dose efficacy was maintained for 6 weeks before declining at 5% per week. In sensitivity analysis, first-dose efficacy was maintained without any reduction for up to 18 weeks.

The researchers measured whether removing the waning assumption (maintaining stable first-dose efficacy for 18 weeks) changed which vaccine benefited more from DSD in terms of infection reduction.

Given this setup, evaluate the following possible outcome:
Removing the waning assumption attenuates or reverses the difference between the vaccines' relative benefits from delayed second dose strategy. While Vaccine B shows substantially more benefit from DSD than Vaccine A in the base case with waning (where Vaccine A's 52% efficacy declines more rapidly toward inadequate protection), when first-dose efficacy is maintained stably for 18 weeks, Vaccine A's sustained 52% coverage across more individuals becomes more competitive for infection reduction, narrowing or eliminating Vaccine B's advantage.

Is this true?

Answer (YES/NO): YES